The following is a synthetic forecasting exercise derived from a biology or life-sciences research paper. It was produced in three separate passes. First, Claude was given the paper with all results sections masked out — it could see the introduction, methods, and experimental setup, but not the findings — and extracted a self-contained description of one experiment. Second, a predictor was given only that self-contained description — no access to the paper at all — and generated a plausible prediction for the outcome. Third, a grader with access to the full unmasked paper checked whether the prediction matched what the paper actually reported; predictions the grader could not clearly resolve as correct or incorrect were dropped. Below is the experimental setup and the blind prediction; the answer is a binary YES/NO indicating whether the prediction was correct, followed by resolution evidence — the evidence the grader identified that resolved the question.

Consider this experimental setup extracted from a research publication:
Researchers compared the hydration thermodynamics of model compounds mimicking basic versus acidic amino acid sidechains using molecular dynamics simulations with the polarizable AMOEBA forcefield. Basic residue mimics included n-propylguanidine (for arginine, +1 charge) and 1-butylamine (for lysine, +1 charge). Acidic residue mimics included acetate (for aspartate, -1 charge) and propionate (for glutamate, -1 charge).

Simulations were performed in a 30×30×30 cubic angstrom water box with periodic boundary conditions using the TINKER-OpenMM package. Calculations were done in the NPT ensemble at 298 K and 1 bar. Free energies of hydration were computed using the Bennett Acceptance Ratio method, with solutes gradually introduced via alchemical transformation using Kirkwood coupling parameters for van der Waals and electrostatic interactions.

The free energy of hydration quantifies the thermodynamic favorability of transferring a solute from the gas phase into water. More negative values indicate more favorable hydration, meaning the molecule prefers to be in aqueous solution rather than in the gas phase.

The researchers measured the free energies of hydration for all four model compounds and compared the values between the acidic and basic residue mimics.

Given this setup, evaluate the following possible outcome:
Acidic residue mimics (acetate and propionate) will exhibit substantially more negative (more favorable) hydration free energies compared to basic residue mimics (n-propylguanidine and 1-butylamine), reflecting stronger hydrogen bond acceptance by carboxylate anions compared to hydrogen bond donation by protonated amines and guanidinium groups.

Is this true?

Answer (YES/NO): YES